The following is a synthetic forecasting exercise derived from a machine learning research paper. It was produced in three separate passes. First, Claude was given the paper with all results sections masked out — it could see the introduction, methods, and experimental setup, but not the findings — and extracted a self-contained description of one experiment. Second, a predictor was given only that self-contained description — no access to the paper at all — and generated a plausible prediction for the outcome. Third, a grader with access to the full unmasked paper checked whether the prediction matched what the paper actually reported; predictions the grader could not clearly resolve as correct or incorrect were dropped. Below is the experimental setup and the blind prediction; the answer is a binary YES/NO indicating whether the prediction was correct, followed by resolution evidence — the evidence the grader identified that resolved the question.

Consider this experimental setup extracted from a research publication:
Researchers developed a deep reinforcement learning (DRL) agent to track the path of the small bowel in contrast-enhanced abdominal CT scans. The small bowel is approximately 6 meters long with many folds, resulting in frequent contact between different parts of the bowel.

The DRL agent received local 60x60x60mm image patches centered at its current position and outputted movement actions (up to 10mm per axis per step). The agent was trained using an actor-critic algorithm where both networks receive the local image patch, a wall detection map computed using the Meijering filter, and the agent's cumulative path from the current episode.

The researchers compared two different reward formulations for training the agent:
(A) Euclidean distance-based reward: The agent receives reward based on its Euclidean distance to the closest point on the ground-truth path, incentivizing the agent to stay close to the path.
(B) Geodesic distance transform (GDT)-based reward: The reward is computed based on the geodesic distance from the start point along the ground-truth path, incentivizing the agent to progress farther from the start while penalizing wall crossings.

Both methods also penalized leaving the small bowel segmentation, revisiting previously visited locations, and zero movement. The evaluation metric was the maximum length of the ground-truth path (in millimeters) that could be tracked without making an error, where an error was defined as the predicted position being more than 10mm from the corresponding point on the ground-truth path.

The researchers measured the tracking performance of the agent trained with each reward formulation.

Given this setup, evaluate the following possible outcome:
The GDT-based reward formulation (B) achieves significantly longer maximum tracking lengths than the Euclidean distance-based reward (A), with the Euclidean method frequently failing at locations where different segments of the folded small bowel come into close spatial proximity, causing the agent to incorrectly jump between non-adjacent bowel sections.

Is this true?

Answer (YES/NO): YES